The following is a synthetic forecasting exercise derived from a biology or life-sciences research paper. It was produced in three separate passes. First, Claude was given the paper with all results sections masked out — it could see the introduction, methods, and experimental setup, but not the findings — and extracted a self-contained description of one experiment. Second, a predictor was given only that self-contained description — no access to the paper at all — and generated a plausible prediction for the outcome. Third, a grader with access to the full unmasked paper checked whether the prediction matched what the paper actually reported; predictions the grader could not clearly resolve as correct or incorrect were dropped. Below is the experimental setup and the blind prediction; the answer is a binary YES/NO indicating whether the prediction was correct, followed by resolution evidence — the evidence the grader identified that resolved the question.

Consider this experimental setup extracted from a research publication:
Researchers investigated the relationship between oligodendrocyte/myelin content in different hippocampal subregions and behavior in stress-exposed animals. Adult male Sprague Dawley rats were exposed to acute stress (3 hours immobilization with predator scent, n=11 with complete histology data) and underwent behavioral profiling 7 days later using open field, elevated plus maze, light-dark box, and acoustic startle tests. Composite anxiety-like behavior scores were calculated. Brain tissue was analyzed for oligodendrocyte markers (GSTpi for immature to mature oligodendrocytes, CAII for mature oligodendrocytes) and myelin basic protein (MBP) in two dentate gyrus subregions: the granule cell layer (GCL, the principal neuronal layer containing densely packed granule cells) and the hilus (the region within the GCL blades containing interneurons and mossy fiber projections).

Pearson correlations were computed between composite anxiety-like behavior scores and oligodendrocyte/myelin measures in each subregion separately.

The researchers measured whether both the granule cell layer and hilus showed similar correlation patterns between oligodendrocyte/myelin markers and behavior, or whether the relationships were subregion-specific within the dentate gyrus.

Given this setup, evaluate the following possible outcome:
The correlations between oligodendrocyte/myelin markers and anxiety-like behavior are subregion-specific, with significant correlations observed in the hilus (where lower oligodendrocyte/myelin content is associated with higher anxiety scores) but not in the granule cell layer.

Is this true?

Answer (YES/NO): NO